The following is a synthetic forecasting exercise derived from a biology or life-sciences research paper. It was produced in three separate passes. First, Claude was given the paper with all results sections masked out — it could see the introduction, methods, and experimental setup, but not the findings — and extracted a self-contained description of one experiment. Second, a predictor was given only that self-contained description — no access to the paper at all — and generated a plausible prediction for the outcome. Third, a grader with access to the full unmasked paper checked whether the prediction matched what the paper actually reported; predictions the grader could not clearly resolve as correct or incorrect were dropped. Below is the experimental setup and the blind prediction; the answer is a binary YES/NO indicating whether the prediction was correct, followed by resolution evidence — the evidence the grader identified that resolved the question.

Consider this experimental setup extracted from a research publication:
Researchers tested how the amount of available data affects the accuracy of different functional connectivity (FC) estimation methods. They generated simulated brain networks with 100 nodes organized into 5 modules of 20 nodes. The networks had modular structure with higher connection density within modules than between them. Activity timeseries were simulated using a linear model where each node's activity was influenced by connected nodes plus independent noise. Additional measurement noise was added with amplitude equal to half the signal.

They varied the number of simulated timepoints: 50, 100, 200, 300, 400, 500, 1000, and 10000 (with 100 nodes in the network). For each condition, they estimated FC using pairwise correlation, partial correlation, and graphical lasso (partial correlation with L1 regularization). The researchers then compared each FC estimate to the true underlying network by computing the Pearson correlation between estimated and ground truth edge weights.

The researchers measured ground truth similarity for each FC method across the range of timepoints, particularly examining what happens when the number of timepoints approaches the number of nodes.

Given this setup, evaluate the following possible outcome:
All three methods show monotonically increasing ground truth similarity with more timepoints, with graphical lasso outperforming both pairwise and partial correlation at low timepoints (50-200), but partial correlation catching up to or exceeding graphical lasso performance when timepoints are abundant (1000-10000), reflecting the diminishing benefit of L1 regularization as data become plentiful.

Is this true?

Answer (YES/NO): NO